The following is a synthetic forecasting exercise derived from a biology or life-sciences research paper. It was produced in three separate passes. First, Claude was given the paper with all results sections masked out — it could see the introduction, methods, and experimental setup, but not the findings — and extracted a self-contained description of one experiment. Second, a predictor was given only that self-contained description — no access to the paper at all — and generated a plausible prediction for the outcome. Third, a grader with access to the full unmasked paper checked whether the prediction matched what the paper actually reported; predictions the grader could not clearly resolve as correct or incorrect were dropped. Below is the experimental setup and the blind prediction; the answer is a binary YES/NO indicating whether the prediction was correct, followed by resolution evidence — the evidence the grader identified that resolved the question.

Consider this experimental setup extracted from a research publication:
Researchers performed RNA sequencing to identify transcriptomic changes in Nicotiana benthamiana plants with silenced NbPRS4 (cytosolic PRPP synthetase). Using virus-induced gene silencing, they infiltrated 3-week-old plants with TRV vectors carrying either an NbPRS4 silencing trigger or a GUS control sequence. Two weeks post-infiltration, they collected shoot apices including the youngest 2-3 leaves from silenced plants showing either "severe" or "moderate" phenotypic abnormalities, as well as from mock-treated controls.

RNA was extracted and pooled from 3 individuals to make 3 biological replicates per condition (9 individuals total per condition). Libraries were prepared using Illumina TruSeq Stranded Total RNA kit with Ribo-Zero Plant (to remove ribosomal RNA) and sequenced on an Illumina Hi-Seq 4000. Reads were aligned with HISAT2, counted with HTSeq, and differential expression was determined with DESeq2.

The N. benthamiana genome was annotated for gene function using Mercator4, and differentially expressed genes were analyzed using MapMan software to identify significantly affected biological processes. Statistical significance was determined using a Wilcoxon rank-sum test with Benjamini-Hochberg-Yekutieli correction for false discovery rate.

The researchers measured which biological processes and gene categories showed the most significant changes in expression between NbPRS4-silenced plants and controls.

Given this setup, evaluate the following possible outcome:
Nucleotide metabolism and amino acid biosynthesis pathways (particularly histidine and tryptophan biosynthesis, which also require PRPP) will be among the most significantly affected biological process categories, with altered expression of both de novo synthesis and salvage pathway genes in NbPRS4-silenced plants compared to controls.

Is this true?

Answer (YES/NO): NO